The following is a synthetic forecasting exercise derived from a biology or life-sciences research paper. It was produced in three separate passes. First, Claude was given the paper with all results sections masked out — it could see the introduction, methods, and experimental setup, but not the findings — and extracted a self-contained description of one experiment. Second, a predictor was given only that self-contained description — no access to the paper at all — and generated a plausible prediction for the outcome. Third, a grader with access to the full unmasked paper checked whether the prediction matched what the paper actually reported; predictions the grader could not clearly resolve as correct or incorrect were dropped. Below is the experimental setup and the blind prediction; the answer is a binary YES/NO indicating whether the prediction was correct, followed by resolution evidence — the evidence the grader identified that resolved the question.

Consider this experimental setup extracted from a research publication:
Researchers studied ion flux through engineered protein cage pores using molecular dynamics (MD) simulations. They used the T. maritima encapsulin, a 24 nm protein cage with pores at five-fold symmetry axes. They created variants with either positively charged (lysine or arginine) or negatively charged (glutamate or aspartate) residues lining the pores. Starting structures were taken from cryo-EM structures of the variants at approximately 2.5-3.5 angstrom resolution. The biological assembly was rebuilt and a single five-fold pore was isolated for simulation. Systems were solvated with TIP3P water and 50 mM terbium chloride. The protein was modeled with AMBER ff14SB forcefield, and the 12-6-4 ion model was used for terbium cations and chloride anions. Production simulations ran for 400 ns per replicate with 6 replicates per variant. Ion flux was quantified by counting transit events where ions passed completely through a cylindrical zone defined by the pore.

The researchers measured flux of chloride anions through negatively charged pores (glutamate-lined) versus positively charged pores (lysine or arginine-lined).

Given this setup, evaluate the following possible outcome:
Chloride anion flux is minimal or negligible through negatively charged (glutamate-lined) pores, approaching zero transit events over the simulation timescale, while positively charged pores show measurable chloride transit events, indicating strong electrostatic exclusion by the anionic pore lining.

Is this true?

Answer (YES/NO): NO